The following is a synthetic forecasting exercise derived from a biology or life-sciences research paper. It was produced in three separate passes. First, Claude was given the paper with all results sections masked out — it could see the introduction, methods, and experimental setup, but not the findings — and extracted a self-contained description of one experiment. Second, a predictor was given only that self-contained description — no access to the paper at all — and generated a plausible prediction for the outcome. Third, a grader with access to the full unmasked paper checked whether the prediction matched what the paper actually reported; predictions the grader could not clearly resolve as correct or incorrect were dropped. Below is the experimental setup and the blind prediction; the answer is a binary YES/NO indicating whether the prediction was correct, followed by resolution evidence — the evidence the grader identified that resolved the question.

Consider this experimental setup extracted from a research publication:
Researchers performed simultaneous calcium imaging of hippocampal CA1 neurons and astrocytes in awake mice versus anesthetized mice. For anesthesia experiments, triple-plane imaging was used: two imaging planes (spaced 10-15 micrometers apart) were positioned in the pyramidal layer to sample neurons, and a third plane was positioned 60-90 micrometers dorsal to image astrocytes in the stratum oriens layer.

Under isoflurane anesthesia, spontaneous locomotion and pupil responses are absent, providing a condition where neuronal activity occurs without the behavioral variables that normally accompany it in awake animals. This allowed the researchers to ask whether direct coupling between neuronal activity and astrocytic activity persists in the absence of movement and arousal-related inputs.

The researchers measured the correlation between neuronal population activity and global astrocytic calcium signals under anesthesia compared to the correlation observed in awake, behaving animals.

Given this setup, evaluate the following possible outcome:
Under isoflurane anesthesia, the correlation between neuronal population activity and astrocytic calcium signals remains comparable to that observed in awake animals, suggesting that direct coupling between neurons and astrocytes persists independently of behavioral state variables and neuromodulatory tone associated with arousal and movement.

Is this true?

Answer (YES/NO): NO